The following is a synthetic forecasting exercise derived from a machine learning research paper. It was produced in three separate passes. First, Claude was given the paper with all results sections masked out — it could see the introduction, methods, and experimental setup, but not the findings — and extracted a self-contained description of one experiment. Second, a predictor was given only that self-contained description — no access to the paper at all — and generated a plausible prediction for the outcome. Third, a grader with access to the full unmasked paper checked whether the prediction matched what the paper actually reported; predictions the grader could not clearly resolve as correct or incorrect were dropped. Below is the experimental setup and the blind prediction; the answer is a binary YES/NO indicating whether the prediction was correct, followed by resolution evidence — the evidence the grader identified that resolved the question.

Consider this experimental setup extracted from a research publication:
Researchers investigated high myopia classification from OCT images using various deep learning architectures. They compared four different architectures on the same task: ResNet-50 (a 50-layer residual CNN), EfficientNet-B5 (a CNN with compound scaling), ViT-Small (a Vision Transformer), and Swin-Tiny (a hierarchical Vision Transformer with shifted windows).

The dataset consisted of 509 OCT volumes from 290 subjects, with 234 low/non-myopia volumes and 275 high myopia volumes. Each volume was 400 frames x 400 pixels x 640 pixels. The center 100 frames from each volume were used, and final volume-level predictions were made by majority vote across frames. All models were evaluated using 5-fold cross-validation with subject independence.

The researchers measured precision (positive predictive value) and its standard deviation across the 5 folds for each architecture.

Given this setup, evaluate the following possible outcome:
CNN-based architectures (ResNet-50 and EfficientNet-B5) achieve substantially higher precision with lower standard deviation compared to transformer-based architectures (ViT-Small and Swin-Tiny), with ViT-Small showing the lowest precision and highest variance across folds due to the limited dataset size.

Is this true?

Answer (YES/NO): NO